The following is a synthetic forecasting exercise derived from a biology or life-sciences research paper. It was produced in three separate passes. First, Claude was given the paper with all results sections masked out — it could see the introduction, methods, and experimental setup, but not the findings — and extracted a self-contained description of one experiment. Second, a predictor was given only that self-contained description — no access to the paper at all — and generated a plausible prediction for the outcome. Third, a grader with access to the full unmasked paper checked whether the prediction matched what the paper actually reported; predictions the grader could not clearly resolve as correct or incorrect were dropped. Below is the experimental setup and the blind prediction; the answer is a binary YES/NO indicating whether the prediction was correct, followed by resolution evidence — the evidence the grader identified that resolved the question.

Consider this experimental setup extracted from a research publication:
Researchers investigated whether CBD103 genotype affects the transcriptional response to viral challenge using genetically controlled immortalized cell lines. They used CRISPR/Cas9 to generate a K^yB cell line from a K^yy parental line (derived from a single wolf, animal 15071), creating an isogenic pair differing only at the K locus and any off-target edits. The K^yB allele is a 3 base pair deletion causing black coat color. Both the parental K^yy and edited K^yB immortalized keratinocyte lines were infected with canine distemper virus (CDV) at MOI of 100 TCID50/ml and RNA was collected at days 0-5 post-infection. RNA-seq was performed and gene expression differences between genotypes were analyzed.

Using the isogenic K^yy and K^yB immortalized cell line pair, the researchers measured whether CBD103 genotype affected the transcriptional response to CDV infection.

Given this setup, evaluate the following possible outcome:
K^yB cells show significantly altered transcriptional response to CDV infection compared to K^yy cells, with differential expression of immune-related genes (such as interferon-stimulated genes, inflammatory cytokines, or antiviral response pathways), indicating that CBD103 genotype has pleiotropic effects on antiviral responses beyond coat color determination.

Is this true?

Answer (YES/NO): NO